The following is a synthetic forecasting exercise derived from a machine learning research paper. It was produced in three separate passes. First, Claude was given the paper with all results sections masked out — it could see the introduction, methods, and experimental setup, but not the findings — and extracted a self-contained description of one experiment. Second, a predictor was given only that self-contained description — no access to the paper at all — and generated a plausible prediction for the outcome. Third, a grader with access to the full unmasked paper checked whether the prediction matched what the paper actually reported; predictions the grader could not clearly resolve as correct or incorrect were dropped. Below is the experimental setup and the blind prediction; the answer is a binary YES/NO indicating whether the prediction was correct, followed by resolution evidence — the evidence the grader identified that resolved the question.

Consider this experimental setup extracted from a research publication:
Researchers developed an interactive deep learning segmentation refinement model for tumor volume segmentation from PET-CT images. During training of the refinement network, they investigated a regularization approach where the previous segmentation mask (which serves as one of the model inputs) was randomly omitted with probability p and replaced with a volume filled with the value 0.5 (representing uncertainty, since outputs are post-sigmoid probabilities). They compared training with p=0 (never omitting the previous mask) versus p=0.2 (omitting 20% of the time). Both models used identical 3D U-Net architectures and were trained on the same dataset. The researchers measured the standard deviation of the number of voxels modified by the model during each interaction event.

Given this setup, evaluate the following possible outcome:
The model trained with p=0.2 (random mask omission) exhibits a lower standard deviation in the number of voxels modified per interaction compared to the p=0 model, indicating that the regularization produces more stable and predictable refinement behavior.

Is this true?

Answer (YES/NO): NO